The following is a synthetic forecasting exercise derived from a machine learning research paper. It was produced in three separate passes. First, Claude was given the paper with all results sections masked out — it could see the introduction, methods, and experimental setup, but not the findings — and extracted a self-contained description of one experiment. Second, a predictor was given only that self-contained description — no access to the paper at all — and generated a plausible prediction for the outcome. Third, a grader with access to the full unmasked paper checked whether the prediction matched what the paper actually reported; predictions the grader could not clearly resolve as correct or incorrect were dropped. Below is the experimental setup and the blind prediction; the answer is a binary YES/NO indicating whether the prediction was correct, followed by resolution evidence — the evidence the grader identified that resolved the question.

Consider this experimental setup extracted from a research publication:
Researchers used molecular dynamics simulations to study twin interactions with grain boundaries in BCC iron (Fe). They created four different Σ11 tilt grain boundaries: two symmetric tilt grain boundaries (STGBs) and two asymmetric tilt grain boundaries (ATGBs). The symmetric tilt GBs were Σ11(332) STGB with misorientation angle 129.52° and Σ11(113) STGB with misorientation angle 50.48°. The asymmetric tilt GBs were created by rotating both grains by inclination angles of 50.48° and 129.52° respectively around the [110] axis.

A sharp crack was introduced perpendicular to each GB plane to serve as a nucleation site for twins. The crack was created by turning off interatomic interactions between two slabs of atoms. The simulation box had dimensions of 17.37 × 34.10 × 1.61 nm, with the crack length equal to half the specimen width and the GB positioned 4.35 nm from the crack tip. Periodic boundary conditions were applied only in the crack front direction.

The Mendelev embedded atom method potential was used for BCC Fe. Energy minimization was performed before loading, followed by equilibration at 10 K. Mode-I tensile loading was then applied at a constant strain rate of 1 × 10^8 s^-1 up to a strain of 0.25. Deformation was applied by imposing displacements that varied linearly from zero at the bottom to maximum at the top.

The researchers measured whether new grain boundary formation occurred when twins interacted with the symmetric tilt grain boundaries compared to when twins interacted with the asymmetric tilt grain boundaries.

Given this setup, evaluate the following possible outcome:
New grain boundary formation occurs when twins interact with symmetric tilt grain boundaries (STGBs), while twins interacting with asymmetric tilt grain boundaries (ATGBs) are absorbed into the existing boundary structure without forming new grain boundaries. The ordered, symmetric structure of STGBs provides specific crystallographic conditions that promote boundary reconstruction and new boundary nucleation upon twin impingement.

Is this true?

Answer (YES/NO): NO